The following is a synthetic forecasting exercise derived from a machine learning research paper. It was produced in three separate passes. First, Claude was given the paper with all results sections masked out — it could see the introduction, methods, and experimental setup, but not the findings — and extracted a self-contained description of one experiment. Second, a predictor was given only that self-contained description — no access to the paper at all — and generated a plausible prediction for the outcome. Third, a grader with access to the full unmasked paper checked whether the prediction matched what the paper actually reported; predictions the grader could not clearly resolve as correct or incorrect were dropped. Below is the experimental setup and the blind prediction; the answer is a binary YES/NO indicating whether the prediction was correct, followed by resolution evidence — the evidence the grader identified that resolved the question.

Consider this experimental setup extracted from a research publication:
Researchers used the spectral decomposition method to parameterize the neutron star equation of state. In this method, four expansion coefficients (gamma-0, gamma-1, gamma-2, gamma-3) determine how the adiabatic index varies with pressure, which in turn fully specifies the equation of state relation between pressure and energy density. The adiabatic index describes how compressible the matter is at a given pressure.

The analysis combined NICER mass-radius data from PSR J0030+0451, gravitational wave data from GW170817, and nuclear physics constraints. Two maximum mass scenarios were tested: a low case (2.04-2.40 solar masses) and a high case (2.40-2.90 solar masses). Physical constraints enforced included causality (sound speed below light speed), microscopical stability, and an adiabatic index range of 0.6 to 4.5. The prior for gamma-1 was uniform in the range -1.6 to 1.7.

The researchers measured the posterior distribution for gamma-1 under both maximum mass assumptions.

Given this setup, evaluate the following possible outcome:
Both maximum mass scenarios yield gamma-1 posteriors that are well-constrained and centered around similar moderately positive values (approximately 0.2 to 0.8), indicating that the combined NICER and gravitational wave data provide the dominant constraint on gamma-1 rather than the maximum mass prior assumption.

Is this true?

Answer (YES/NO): NO